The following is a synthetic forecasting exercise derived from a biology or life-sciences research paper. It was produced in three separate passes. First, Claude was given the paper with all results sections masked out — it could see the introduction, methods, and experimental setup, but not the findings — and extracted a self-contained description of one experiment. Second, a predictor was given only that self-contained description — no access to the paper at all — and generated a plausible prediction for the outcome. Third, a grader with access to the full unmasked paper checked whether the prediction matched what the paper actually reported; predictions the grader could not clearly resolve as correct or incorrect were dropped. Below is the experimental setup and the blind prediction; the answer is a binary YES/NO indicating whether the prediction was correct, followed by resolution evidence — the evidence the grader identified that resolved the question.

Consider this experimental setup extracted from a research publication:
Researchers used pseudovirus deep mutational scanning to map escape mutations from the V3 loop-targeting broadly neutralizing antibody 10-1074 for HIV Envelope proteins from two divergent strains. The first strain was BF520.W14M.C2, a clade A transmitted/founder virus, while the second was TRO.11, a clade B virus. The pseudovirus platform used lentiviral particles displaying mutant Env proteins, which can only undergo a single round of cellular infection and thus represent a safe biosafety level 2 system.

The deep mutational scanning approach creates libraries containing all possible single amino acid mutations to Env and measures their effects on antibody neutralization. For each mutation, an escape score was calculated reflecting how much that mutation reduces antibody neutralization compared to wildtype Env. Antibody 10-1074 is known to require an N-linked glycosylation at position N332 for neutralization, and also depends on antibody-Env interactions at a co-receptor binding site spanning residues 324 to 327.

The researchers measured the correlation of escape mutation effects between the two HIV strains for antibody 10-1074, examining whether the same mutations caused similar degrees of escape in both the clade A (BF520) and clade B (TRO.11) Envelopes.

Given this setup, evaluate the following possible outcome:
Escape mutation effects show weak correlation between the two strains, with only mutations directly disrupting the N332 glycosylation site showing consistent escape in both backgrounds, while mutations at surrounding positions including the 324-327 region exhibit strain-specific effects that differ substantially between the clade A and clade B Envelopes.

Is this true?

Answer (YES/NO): NO